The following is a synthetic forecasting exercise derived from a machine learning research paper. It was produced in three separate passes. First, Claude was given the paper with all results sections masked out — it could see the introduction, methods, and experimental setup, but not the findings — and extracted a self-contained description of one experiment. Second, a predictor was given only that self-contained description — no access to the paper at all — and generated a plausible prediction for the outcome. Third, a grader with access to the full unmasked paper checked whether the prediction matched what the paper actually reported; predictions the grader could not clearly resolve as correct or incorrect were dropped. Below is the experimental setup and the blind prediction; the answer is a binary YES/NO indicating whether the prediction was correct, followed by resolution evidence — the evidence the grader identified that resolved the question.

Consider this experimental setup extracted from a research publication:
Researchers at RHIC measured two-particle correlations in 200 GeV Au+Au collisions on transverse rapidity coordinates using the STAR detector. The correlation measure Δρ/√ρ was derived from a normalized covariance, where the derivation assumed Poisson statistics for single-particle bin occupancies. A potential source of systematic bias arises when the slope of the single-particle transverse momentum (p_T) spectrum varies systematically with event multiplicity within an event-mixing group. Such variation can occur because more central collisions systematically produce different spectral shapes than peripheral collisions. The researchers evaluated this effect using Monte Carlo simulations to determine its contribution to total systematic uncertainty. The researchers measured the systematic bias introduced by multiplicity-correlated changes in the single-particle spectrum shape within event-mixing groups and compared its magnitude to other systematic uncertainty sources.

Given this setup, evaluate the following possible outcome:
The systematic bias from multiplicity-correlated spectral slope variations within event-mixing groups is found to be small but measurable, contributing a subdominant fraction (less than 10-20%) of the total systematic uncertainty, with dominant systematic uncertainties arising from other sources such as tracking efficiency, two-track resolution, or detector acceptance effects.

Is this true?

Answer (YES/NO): NO